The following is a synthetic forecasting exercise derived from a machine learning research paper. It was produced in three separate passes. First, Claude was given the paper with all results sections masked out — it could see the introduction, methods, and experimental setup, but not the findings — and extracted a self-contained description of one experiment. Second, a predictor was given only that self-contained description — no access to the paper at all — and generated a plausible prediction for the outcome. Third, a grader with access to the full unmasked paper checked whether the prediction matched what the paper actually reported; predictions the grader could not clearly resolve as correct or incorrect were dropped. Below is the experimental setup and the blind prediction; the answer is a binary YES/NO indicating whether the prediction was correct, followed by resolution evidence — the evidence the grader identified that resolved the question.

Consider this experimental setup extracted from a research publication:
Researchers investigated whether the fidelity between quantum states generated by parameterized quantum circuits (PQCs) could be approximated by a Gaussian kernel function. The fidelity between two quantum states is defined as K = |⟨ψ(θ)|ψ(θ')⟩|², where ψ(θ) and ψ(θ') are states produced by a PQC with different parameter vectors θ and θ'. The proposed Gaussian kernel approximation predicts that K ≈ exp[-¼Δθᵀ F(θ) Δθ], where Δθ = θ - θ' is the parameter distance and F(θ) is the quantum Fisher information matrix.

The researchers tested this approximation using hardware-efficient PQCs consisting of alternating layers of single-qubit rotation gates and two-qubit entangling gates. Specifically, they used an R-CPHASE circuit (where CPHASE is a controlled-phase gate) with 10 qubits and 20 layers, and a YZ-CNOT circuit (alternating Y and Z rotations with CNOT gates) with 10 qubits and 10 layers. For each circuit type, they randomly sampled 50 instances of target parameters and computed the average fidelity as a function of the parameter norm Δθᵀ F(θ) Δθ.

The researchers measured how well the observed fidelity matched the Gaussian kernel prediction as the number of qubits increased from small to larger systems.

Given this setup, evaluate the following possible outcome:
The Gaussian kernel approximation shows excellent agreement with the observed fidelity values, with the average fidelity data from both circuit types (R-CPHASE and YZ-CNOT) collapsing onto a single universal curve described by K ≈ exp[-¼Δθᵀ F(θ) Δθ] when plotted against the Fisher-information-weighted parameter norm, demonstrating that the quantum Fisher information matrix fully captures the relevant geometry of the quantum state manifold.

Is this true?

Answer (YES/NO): NO